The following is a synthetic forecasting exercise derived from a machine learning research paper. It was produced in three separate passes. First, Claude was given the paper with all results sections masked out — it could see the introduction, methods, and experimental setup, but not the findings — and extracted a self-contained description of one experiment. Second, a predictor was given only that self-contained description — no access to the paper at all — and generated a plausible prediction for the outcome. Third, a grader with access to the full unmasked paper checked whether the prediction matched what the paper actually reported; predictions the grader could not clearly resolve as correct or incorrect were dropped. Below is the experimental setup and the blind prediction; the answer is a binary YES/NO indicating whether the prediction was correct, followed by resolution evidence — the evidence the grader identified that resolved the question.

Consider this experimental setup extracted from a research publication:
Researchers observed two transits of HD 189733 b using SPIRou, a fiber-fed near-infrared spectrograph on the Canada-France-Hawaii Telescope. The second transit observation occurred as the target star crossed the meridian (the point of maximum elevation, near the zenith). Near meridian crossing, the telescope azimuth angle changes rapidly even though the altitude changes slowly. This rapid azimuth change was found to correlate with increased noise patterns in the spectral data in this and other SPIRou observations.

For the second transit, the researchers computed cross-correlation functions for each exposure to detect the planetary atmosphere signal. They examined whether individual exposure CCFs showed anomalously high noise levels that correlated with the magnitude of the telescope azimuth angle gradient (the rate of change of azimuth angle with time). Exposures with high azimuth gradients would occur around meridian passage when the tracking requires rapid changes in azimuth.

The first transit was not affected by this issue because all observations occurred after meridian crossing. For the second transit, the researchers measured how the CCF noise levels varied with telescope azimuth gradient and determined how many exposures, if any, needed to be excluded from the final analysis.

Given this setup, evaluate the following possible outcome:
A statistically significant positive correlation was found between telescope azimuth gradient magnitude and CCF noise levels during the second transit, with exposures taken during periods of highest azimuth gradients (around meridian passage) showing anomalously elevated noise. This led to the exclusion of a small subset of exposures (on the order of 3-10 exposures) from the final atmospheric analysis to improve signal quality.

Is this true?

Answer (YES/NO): NO